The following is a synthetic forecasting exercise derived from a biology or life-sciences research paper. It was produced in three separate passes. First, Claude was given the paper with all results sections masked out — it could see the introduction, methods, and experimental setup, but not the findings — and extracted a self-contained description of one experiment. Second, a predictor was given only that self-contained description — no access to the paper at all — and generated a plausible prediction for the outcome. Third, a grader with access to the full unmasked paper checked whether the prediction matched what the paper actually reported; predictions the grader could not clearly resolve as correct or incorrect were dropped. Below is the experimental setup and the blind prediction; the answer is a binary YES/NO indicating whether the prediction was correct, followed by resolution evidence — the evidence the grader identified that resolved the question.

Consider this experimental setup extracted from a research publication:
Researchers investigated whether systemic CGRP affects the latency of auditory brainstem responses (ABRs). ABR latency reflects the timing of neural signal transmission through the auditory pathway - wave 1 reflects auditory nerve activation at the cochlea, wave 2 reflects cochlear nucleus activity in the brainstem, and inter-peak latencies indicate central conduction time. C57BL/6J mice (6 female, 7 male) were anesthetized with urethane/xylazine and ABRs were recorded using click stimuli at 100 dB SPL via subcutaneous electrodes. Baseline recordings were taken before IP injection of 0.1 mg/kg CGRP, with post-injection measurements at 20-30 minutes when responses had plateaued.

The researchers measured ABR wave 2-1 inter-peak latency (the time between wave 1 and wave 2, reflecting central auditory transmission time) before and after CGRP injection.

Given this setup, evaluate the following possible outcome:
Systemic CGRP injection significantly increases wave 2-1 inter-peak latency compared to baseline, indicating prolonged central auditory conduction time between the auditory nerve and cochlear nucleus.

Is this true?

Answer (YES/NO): NO